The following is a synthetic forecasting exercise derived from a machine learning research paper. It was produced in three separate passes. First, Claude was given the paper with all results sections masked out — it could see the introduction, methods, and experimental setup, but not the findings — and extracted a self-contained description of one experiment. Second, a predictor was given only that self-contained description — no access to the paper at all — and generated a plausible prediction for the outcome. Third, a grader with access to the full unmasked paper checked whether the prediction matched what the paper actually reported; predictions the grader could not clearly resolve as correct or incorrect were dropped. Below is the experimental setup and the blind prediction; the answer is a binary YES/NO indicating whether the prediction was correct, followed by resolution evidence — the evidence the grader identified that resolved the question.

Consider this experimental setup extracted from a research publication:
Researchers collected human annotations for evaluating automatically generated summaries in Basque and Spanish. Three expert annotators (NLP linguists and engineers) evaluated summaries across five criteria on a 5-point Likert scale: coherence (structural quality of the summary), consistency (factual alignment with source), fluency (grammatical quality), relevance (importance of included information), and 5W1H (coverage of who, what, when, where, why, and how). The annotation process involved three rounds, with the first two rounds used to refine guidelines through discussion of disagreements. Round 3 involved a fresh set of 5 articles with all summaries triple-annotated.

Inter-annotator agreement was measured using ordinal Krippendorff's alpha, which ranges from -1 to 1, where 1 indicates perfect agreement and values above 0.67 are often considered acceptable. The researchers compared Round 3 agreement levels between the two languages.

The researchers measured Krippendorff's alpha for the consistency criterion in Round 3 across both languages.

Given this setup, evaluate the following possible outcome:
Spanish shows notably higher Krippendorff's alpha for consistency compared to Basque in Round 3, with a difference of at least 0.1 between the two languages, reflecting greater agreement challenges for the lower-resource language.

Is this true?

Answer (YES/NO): NO